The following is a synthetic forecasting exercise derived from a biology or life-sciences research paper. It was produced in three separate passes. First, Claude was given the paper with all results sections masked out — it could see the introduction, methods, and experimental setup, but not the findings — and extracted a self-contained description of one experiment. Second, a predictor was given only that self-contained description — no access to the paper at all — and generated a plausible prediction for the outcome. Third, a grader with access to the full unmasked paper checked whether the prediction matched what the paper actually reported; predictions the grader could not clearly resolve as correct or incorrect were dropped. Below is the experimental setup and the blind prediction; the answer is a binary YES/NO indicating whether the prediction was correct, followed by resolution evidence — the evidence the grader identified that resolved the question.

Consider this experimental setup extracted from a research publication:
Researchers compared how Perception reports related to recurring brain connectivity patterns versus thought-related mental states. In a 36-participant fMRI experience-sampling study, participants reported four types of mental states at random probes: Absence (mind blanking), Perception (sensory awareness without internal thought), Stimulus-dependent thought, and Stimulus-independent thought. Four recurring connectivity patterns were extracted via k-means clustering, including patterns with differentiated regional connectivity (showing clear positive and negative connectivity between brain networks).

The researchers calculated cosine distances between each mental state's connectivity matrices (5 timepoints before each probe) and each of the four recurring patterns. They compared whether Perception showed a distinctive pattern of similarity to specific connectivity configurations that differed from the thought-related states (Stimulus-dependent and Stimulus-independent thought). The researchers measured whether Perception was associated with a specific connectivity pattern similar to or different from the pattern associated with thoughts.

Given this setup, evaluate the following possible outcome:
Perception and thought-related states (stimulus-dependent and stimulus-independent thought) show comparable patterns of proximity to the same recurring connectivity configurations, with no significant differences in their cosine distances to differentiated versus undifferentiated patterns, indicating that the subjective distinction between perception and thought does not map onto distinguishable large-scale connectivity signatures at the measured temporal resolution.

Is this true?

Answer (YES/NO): YES